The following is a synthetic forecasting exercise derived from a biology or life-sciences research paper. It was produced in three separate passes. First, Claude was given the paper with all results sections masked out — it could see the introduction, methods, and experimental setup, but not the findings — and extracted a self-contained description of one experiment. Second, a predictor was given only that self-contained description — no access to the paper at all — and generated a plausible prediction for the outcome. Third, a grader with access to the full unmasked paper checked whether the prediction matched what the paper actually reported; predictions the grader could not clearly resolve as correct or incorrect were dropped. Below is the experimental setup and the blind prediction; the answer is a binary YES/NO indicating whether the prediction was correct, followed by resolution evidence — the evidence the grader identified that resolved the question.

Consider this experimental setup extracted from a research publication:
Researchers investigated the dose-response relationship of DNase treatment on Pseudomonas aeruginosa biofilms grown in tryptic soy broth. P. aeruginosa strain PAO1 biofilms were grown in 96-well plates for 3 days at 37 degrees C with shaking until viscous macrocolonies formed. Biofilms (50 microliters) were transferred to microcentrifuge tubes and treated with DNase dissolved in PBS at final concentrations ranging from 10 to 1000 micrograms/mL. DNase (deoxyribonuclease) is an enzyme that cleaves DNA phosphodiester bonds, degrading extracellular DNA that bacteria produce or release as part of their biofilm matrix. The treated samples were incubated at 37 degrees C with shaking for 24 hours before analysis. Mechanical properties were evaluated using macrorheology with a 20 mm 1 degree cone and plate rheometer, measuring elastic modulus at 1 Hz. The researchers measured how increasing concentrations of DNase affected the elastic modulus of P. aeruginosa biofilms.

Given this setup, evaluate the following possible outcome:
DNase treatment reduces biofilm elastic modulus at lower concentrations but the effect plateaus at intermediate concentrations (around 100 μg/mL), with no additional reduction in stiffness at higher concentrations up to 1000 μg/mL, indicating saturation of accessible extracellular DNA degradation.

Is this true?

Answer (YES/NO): NO